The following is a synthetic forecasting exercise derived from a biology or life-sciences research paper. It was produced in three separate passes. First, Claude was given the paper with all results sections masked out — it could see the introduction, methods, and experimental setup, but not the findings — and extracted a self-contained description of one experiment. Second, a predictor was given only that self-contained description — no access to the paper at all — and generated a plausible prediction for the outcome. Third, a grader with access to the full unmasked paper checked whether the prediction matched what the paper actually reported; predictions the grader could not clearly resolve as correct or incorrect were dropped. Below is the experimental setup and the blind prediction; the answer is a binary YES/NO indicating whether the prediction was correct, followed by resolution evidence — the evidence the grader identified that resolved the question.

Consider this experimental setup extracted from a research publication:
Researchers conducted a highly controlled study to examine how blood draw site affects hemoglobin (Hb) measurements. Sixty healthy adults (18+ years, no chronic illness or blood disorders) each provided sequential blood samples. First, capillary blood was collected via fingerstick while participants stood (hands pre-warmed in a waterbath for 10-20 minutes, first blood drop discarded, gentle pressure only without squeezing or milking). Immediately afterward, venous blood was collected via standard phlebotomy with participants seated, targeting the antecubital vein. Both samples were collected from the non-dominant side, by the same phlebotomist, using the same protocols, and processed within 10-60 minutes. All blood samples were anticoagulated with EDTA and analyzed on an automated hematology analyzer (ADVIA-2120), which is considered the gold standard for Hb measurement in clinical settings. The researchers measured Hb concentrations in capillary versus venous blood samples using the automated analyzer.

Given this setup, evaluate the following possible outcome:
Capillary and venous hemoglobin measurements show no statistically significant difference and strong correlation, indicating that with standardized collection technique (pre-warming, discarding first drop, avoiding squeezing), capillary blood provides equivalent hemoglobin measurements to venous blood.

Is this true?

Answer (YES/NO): NO